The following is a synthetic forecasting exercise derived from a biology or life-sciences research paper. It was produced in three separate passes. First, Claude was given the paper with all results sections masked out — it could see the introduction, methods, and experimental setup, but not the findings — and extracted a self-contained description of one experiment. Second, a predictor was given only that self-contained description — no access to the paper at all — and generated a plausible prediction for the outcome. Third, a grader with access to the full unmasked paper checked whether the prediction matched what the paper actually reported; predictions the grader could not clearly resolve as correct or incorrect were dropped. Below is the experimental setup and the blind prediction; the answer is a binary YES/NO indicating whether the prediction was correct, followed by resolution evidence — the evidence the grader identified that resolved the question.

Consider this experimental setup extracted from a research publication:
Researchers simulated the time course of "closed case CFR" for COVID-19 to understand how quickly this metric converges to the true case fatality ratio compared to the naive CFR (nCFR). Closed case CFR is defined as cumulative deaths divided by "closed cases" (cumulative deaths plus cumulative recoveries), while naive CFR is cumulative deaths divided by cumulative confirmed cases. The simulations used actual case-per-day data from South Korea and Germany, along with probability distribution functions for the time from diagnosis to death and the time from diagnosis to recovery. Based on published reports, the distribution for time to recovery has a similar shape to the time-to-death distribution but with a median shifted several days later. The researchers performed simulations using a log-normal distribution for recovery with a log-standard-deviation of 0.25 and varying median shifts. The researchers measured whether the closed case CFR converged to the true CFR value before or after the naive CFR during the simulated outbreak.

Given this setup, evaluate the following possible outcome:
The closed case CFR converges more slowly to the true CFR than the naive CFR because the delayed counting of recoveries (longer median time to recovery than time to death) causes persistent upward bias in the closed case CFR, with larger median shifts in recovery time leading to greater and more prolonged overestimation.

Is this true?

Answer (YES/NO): NO